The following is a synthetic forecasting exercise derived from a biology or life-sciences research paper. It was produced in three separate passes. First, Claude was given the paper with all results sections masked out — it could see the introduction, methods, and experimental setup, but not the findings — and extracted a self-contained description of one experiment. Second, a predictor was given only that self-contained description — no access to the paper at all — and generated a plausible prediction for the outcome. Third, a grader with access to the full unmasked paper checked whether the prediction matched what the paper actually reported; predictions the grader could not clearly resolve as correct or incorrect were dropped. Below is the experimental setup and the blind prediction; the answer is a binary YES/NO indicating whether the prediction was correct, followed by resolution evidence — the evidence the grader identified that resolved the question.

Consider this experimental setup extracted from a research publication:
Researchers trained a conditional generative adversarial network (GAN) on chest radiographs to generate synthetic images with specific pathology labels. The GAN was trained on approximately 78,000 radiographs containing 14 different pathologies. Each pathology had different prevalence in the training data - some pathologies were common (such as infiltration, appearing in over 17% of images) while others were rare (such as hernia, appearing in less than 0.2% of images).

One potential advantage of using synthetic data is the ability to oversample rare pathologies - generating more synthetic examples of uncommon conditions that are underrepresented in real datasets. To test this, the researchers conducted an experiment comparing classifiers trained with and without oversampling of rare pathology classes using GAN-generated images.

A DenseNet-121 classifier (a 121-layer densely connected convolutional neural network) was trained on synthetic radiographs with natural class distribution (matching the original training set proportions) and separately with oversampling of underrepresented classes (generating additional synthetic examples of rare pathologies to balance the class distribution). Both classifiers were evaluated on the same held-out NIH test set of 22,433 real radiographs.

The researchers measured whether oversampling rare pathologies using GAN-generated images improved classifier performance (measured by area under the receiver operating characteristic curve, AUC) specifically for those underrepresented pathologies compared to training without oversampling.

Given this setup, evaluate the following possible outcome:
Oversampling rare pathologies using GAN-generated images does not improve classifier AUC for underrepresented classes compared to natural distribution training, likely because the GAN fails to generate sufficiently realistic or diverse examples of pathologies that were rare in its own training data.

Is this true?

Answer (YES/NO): NO